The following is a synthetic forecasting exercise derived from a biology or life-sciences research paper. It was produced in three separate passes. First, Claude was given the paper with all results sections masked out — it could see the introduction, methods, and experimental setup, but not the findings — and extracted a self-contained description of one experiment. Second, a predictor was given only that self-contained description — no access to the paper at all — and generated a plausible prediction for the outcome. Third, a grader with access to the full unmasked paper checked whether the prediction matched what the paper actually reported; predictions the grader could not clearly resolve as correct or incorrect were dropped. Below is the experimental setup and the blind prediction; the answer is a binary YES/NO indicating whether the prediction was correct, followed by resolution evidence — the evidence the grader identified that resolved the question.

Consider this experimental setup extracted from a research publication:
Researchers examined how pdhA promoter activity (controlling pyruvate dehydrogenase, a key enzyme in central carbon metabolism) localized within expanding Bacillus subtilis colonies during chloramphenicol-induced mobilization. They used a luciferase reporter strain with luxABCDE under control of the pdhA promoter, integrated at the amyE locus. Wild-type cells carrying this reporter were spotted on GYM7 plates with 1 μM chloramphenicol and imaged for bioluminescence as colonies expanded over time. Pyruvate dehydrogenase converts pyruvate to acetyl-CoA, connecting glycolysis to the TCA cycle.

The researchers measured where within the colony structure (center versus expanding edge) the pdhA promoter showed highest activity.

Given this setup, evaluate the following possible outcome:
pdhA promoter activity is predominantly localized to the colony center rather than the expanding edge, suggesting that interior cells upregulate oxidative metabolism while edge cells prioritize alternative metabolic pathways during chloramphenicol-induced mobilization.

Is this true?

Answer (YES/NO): NO